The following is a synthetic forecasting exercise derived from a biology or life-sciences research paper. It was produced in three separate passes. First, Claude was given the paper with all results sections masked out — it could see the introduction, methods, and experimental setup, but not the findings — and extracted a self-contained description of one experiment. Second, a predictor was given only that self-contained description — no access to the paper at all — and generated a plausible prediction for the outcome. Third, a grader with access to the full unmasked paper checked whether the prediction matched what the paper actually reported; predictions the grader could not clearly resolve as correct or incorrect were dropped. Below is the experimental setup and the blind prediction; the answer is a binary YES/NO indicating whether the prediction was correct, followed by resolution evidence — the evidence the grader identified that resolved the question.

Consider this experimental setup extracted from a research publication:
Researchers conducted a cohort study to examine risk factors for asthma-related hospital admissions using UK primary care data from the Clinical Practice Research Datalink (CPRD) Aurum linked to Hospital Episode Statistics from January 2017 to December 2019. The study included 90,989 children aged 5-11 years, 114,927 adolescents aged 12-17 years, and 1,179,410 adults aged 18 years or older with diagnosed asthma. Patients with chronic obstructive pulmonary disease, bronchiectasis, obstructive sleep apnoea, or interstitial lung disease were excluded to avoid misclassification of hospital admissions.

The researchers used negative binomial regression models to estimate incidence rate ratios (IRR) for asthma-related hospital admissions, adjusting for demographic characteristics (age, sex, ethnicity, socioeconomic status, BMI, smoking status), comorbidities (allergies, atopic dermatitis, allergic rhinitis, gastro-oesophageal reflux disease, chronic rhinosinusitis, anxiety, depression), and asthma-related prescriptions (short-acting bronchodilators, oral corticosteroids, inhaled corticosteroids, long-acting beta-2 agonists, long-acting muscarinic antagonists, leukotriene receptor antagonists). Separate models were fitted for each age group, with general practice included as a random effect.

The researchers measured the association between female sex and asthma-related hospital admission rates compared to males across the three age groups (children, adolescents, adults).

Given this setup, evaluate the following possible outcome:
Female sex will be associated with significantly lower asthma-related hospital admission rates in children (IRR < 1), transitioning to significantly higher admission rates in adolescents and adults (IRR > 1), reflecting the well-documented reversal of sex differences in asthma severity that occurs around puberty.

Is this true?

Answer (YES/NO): NO